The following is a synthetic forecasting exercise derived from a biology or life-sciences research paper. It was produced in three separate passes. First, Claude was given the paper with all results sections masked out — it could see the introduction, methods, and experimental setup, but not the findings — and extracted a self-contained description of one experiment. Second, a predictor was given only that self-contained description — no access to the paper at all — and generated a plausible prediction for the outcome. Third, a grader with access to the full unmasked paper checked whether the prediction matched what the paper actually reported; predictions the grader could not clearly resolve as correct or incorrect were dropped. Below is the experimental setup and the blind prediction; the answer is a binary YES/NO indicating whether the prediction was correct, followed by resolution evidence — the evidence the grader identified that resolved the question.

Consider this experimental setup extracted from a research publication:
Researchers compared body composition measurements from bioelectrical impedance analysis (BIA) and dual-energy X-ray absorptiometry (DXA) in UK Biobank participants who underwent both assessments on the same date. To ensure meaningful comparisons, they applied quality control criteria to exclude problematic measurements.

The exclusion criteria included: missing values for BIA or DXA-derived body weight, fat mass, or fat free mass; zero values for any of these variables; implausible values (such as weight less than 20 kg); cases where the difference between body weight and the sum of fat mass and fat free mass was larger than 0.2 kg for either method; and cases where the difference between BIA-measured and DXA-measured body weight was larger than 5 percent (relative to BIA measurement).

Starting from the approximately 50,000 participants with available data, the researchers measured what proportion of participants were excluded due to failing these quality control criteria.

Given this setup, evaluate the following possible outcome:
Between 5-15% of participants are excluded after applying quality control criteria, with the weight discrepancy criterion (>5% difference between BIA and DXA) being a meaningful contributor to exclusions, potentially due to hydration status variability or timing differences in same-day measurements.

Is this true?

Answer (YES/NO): NO